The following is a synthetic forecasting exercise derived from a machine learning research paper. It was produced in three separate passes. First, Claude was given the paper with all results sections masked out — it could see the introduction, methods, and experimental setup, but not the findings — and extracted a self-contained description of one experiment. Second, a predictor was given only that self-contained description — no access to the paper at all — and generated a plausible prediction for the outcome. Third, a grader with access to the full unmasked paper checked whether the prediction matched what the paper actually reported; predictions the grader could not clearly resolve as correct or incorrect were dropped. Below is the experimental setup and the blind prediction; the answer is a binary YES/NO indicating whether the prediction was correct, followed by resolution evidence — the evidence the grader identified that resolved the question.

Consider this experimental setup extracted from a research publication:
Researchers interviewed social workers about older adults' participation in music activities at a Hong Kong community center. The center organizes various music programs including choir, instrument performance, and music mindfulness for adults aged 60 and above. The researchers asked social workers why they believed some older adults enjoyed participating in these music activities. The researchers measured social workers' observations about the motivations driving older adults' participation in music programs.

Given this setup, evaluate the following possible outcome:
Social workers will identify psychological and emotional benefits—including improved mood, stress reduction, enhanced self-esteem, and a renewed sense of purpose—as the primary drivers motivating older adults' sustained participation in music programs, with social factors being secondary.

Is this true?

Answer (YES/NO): NO